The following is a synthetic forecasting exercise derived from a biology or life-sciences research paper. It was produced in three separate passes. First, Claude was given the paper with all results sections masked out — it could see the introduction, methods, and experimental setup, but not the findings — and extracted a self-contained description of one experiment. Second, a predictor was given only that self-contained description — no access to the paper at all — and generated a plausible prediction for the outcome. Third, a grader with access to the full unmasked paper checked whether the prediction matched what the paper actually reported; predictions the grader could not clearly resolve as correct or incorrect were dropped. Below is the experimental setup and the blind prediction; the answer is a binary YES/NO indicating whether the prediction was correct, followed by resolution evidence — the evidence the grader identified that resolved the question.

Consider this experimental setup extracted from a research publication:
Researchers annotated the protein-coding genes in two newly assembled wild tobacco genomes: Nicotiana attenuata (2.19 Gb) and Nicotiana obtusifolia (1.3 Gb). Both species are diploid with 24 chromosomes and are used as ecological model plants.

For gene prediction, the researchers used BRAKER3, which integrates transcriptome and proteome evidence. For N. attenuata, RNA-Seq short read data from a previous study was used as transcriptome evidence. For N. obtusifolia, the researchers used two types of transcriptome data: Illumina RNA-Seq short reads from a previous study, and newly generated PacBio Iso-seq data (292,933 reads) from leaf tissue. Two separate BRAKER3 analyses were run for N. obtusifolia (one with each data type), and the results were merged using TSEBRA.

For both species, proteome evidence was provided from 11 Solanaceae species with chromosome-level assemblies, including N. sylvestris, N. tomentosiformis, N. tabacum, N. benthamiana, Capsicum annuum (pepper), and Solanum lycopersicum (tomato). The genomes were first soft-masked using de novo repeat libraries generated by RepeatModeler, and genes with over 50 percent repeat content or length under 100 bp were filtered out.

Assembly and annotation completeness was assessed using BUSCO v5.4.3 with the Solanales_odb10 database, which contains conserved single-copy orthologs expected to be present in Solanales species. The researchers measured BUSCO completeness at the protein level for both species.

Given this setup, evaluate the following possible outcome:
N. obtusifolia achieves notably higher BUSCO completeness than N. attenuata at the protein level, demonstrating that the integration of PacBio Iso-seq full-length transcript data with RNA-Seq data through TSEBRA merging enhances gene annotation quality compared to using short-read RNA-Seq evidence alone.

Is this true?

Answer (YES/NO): NO